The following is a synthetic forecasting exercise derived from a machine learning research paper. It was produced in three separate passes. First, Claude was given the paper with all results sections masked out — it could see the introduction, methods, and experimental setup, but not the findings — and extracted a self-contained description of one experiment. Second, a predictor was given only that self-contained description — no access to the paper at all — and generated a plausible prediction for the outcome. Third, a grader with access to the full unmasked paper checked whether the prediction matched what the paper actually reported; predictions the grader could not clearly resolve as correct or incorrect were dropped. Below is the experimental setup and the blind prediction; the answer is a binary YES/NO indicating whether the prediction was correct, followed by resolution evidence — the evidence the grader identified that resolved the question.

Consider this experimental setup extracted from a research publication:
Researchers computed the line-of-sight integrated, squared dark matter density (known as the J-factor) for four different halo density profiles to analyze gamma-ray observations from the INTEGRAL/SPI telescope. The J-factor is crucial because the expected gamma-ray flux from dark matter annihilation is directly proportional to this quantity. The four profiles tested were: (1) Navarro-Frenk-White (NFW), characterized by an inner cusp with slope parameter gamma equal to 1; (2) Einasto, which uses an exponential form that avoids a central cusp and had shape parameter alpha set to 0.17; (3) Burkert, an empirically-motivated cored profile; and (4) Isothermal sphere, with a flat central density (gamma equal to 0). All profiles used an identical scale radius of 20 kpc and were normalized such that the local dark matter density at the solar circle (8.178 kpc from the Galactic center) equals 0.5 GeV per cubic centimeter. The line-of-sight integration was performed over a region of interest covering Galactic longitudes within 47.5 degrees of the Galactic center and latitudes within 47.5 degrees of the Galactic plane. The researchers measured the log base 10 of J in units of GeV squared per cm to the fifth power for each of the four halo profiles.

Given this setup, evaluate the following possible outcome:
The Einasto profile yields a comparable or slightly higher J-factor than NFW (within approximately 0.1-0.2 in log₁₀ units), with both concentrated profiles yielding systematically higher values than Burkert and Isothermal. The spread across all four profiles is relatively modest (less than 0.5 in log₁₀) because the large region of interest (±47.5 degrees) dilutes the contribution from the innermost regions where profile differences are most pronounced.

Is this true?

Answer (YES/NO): NO